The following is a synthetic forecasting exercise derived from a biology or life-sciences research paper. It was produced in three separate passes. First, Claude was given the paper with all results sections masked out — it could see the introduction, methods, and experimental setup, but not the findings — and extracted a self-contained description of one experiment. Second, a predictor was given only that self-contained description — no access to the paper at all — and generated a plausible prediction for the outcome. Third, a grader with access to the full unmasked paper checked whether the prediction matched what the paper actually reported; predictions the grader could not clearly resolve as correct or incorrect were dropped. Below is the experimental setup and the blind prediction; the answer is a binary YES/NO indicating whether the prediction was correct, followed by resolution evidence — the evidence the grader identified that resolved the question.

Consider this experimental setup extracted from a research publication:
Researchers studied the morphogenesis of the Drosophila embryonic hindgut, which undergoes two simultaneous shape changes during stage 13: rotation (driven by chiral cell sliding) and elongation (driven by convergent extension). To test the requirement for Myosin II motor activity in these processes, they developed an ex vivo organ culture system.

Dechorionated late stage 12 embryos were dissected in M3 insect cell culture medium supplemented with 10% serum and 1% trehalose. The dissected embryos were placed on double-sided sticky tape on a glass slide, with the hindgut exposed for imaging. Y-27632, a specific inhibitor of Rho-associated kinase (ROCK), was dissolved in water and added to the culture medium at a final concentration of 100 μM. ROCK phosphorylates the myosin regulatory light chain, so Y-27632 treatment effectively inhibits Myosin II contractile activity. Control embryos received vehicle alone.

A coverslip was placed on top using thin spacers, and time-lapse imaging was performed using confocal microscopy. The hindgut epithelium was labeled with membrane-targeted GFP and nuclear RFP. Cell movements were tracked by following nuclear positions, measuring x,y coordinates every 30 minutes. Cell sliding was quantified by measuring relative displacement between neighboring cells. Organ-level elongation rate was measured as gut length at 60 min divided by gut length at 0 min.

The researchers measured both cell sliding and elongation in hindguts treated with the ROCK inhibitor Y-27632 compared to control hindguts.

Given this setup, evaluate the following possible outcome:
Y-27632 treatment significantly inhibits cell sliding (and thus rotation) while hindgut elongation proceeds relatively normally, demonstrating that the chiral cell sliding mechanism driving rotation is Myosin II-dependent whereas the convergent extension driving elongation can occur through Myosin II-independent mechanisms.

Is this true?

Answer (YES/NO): NO